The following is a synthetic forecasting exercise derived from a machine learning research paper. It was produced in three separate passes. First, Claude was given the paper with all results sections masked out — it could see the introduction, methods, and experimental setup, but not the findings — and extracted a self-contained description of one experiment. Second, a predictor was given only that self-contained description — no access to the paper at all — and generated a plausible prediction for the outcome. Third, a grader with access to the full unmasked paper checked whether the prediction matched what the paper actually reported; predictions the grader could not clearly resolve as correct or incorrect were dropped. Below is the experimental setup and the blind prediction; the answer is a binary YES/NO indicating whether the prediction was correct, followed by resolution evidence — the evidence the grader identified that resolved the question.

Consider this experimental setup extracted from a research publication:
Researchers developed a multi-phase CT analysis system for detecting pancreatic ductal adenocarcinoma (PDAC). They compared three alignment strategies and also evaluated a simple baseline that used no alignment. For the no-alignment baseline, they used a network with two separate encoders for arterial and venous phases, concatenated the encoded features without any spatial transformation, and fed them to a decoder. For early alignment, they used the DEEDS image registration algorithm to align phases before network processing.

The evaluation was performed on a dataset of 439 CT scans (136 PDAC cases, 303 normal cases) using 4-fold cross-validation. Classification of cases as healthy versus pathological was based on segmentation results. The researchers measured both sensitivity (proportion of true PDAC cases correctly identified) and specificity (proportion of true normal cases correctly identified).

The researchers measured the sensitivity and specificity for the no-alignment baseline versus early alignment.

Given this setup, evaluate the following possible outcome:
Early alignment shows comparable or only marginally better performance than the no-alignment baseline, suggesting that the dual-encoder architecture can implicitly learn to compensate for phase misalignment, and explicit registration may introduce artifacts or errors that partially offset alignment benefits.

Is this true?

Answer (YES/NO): NO